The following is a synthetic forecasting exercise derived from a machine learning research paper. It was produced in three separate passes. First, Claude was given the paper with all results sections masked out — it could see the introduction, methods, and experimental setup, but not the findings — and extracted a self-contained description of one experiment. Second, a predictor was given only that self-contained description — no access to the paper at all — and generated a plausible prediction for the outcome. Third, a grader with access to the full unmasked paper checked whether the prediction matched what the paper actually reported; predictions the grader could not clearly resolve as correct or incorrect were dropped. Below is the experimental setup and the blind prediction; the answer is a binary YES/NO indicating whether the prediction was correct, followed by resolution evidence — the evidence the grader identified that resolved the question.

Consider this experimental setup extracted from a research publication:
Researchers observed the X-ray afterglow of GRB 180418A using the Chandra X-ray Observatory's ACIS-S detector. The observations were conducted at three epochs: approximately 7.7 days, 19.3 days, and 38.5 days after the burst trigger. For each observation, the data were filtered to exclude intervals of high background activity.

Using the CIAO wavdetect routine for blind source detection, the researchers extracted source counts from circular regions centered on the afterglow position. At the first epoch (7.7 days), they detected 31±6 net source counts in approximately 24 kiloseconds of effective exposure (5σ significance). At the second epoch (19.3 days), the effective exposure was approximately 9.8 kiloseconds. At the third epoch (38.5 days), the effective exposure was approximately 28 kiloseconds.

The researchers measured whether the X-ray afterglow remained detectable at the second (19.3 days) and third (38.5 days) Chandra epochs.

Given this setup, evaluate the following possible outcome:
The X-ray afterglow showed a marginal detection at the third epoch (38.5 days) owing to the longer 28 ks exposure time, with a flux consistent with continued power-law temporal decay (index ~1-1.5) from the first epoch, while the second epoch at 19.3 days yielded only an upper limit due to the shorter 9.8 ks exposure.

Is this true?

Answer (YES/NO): YES